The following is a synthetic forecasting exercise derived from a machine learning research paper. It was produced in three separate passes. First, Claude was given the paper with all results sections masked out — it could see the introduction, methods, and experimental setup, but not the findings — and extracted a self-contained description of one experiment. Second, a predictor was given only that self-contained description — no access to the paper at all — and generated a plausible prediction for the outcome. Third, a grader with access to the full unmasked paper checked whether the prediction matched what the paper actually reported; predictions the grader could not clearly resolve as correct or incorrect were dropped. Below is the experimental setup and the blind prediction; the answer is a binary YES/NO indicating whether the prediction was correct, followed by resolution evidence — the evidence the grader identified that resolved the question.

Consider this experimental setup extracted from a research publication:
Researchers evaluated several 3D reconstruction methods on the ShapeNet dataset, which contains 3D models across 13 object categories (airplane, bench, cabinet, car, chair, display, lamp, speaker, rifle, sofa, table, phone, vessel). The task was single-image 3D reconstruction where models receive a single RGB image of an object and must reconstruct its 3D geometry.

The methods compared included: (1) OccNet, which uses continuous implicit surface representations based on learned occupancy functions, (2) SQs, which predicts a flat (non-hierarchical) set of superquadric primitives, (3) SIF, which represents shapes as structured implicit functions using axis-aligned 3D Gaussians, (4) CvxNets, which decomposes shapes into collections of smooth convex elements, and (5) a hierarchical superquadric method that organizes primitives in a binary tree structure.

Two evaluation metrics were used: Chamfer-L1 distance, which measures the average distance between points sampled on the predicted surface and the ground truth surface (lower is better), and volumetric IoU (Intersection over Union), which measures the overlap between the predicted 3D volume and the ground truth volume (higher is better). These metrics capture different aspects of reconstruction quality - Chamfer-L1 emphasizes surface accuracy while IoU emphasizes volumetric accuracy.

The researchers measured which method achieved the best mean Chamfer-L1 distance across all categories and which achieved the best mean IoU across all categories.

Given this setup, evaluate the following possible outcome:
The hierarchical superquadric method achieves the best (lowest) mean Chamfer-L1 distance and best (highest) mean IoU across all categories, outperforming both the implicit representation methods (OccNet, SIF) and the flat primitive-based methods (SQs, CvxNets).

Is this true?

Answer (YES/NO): NO